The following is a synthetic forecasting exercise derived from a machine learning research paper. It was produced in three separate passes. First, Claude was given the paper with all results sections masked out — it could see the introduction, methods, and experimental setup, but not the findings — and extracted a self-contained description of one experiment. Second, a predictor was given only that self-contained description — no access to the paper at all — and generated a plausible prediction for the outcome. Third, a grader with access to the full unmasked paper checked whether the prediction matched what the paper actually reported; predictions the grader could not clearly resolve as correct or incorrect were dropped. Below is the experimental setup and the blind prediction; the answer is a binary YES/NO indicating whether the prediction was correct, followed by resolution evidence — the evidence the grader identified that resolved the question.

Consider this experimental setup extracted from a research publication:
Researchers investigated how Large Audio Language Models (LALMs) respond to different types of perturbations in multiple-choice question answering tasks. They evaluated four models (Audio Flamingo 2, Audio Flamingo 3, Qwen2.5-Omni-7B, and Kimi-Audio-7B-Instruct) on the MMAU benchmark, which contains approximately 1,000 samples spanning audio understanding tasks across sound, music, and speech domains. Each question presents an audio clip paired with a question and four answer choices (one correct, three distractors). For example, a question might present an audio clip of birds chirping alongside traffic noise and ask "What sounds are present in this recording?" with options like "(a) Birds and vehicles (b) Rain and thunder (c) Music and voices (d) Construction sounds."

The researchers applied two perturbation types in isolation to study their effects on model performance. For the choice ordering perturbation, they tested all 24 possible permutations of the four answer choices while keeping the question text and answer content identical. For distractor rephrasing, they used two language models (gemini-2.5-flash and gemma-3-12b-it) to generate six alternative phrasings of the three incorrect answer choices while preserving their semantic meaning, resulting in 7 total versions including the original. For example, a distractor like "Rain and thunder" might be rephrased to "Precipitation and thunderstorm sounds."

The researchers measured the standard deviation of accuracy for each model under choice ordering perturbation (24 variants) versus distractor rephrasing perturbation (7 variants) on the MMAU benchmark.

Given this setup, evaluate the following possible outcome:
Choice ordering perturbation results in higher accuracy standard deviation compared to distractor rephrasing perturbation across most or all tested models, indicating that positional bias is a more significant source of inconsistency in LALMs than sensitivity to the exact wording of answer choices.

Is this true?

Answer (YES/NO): NO